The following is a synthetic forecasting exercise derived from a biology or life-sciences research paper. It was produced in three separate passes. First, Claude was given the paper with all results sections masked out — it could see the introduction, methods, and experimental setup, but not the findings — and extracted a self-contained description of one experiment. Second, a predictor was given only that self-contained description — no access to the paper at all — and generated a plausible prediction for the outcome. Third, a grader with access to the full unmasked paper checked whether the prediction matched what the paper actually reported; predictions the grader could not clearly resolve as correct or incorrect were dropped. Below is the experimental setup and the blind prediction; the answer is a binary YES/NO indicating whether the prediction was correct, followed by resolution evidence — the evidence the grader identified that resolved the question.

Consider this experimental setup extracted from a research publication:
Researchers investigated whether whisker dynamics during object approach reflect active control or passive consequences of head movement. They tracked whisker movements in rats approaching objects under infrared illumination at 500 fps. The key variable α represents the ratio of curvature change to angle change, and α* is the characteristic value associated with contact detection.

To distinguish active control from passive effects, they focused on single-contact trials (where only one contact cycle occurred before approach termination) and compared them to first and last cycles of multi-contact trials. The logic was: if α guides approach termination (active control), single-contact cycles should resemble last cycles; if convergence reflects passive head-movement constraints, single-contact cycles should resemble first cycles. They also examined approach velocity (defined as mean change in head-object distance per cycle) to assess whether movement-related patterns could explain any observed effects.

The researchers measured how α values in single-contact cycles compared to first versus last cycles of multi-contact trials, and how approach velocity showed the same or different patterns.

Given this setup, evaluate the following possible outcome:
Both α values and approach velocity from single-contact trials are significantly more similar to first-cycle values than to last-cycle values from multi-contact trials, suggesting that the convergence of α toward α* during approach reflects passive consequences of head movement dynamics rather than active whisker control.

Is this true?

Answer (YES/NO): NO